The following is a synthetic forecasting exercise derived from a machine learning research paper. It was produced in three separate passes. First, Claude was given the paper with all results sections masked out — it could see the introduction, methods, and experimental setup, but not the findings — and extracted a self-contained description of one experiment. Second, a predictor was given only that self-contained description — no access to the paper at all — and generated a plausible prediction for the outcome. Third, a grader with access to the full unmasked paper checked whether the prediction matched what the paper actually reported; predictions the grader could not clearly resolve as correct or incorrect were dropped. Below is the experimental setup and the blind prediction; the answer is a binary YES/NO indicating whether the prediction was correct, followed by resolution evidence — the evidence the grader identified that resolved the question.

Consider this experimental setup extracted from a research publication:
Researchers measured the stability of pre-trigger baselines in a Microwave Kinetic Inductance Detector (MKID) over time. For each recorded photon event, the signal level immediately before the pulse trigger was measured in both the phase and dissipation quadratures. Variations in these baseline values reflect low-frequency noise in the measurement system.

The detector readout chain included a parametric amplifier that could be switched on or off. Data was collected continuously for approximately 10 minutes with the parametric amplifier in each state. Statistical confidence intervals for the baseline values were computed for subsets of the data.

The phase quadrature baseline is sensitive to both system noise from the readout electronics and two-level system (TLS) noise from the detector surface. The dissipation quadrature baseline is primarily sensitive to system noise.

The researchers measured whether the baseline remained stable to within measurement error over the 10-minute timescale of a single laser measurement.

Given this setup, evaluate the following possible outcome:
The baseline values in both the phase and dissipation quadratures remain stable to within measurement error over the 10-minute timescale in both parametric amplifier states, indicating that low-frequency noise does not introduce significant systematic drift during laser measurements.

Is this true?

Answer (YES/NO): YES